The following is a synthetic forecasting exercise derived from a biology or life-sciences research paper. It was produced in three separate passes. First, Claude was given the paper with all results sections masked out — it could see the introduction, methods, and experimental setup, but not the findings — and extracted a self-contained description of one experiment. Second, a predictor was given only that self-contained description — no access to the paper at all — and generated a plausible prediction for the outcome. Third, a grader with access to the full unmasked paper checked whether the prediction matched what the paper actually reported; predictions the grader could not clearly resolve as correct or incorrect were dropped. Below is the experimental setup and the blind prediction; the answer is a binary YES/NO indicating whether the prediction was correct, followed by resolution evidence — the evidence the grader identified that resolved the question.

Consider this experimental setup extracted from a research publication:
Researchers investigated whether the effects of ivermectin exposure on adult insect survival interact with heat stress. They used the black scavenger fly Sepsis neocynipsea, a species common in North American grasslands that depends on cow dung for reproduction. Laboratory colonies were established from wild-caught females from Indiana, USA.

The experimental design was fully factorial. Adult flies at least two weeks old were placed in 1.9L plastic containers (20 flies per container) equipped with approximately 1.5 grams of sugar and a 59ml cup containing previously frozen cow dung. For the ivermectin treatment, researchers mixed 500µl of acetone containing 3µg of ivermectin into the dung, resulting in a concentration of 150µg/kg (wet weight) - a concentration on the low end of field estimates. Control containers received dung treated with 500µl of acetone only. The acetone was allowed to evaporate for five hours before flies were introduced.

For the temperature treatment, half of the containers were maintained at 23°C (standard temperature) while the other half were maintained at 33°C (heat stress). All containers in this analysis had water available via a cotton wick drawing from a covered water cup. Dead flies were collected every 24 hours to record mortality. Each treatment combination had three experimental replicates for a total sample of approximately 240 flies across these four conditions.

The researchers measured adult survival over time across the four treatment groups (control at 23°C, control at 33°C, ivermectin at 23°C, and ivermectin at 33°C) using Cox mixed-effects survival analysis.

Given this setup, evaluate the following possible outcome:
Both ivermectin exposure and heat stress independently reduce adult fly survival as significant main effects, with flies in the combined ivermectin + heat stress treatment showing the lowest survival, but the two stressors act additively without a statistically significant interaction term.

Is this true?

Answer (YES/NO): NO